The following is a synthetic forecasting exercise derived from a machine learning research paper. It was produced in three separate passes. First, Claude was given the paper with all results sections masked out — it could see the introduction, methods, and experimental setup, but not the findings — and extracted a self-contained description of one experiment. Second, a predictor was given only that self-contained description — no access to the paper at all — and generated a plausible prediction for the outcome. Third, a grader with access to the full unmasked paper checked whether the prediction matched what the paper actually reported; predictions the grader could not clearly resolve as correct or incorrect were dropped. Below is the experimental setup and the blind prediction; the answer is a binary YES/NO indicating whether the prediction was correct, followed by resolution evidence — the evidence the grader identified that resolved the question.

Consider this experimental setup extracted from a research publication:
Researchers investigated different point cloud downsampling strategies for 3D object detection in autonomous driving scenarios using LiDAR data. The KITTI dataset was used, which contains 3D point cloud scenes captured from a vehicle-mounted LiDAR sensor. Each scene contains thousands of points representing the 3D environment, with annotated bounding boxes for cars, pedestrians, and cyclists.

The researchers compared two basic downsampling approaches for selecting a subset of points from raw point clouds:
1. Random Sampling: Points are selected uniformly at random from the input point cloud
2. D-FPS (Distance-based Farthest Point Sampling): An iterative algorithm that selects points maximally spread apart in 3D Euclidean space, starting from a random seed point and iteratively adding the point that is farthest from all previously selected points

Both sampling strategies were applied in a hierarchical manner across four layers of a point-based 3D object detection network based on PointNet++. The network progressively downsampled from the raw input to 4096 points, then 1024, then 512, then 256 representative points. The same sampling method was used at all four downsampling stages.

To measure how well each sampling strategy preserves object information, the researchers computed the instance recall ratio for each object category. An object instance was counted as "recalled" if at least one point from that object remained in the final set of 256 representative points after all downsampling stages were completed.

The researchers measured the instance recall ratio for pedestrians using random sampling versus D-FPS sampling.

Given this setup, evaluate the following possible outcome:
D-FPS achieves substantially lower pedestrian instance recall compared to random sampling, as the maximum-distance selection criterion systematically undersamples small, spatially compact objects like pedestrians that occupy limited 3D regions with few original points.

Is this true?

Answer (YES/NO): NO